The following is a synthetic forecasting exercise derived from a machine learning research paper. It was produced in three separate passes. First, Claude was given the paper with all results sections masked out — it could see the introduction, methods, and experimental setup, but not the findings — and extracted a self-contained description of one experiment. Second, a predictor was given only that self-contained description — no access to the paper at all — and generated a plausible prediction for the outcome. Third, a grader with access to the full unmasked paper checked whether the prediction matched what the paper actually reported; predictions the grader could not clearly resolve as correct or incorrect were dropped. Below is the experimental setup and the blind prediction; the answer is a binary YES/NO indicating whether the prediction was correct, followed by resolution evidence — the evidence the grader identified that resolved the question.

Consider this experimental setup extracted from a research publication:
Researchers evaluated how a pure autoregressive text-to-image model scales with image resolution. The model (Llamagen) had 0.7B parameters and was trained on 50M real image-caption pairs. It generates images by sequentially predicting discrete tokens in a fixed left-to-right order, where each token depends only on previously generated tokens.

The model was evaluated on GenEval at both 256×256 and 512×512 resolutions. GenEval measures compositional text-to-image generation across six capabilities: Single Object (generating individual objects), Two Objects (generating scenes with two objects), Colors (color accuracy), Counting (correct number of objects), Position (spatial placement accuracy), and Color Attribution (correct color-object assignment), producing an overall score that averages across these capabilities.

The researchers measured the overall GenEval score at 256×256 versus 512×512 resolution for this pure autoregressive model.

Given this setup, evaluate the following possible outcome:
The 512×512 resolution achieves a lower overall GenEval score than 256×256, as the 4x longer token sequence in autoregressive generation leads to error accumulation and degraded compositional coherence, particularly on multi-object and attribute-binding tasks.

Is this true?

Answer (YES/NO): YES